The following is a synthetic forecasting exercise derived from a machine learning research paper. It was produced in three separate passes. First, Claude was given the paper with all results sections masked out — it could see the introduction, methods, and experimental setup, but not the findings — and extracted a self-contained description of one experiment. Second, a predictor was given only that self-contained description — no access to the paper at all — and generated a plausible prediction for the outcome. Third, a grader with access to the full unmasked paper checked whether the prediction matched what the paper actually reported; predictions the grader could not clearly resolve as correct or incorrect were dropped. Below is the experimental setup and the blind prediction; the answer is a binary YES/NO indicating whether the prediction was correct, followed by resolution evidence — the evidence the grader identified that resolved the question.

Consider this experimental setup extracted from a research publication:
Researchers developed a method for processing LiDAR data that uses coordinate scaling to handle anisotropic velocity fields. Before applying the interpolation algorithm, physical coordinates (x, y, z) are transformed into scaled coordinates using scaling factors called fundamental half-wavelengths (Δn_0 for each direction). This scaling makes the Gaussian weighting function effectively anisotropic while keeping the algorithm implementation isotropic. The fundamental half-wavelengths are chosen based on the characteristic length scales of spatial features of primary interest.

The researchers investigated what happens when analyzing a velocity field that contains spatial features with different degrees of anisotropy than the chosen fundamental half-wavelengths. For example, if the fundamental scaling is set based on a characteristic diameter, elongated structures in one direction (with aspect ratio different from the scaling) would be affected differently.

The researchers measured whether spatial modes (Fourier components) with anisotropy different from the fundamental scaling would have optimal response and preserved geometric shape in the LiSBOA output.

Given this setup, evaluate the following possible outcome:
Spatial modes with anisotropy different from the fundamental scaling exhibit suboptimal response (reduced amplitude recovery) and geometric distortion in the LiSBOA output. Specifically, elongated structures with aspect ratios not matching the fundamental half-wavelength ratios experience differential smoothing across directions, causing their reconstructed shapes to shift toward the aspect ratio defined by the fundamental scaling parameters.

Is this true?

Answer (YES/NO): NO